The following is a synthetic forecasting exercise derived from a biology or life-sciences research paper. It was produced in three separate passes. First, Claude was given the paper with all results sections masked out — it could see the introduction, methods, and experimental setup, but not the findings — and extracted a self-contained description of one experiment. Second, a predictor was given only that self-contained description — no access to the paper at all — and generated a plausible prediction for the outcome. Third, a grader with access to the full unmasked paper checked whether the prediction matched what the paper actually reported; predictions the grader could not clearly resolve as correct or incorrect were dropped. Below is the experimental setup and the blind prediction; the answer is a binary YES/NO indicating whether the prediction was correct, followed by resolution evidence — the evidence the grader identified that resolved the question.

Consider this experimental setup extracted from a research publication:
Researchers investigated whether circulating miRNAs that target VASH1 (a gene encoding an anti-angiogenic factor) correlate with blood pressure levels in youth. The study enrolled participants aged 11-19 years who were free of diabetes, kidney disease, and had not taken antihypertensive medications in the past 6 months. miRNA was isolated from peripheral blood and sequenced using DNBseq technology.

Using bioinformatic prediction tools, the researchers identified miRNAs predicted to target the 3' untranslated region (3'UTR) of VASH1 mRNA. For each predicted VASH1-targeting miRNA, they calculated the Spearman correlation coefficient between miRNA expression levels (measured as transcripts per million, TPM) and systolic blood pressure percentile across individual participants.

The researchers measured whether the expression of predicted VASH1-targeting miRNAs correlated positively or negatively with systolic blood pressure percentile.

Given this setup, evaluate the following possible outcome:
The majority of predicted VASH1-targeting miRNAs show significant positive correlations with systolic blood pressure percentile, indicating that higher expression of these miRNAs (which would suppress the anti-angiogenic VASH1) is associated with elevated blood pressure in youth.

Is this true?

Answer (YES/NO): NO